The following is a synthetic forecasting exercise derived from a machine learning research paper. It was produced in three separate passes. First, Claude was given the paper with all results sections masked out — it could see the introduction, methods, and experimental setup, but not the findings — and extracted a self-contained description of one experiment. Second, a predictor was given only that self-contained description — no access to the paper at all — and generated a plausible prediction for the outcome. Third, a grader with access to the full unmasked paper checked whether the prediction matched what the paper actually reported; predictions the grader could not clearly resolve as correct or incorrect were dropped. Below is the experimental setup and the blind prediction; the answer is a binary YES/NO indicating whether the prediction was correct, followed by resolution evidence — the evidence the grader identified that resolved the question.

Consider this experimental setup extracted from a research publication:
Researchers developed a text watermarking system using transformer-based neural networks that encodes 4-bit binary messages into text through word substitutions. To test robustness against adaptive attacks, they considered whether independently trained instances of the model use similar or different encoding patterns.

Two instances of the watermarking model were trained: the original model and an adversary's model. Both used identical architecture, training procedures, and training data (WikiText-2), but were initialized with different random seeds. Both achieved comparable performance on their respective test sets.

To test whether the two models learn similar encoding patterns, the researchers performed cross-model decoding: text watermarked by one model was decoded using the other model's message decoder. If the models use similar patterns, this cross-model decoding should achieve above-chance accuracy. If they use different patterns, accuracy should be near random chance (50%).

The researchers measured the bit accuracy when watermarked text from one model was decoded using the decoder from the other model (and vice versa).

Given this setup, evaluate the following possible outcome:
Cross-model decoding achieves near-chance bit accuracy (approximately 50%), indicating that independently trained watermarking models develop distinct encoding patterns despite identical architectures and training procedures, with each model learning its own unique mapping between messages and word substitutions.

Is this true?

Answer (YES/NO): YES